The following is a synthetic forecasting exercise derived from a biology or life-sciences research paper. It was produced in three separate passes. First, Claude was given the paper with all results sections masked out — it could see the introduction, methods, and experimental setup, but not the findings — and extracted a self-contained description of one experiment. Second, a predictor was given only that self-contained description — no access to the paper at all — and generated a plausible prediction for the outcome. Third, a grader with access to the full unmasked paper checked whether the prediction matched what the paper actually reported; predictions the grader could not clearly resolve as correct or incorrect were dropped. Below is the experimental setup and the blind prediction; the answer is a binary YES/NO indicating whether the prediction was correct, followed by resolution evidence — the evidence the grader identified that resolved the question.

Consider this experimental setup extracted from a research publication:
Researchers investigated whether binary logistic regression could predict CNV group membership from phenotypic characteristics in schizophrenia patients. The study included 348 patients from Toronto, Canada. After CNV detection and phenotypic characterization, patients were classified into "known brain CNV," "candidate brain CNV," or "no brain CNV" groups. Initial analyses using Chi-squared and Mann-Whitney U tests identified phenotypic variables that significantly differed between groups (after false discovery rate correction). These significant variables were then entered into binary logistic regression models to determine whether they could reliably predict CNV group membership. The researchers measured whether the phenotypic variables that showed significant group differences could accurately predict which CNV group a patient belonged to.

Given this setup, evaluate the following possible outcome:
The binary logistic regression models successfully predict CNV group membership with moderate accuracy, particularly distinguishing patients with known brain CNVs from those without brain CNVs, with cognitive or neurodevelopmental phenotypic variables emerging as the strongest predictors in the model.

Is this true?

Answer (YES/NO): NO